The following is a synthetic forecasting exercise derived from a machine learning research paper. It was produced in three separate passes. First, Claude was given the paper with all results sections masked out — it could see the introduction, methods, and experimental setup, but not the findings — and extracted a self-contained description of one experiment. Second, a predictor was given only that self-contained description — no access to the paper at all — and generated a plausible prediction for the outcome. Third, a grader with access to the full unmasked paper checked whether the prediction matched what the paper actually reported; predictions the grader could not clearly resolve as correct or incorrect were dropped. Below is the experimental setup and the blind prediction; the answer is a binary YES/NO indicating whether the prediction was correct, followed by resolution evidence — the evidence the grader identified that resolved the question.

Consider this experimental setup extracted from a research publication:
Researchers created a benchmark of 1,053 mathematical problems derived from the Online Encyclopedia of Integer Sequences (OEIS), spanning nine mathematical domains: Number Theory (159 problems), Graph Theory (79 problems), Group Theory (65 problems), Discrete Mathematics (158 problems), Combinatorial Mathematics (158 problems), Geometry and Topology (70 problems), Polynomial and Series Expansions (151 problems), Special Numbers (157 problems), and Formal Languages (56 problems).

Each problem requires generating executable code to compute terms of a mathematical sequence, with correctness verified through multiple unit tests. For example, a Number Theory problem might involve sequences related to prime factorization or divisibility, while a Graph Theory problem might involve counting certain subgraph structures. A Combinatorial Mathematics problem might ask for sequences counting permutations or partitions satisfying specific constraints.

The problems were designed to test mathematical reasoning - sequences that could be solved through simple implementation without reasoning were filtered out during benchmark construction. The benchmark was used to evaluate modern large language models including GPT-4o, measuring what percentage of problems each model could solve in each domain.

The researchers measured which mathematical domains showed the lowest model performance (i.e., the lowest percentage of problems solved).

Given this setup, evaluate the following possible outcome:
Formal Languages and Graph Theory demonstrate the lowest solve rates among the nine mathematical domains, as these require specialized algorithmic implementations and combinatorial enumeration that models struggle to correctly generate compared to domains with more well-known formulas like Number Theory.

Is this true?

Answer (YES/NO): NO